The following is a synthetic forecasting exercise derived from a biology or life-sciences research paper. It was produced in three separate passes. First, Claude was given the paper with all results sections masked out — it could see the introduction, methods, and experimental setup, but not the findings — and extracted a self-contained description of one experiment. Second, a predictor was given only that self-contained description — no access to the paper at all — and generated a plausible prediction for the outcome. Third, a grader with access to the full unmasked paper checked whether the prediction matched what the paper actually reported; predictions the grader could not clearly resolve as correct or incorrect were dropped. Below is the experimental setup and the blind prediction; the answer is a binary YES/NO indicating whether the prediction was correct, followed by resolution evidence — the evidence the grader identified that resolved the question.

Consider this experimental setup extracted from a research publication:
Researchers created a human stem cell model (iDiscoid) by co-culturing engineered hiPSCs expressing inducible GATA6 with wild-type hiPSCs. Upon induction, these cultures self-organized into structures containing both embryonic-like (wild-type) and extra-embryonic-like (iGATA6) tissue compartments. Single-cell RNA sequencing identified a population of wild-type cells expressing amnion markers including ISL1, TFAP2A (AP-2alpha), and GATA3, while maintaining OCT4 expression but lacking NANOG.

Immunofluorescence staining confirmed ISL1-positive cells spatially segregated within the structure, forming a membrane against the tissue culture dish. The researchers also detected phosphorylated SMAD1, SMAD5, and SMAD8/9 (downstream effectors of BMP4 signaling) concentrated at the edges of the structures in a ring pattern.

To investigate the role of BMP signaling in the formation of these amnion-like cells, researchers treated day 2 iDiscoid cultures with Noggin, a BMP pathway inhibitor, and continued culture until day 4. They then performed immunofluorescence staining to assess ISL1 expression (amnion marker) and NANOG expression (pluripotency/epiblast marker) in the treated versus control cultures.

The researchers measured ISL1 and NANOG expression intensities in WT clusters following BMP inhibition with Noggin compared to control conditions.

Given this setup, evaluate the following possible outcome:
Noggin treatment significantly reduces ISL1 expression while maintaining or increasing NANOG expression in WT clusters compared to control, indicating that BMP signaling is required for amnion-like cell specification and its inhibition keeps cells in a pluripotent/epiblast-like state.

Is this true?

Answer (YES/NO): YES